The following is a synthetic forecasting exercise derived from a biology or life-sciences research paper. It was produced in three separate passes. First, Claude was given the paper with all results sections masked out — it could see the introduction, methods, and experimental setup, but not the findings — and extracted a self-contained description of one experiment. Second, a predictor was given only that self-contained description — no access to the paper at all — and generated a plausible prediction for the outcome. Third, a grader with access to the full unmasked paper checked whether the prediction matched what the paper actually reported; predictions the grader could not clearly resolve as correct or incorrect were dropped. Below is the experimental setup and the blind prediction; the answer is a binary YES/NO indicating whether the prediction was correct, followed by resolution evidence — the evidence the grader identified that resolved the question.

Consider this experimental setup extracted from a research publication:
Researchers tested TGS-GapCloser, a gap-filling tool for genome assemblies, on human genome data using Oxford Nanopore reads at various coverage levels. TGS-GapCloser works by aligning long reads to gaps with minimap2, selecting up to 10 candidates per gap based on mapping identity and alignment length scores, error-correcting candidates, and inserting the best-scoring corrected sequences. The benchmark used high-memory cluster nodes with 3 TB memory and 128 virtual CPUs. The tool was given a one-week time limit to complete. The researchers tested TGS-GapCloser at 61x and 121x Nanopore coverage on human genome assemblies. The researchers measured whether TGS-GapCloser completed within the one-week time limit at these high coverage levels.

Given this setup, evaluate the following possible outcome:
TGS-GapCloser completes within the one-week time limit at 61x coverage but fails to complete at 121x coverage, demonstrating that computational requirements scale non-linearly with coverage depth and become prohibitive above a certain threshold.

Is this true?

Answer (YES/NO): NO